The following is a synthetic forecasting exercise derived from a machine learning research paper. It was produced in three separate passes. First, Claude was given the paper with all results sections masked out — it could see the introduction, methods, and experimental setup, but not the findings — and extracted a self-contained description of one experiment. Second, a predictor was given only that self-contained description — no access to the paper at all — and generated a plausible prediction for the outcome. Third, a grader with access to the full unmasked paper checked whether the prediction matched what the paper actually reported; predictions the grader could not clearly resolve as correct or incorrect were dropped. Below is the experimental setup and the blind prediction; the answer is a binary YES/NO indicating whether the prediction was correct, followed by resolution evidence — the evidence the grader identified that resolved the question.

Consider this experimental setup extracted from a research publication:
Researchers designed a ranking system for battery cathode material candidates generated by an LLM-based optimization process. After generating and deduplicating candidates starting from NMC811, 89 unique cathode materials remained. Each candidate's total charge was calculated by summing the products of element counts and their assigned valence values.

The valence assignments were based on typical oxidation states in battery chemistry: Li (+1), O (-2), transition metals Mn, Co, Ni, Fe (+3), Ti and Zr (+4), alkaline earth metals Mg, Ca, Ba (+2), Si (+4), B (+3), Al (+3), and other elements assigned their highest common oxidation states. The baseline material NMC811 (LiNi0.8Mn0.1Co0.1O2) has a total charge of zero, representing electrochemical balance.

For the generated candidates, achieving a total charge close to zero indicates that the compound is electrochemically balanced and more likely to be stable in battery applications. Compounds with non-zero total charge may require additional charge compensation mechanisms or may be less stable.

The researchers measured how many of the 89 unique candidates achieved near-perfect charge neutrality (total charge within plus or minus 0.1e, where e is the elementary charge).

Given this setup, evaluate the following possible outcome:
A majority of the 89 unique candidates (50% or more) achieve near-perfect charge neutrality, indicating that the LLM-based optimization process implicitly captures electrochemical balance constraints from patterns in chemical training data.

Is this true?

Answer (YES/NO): NO